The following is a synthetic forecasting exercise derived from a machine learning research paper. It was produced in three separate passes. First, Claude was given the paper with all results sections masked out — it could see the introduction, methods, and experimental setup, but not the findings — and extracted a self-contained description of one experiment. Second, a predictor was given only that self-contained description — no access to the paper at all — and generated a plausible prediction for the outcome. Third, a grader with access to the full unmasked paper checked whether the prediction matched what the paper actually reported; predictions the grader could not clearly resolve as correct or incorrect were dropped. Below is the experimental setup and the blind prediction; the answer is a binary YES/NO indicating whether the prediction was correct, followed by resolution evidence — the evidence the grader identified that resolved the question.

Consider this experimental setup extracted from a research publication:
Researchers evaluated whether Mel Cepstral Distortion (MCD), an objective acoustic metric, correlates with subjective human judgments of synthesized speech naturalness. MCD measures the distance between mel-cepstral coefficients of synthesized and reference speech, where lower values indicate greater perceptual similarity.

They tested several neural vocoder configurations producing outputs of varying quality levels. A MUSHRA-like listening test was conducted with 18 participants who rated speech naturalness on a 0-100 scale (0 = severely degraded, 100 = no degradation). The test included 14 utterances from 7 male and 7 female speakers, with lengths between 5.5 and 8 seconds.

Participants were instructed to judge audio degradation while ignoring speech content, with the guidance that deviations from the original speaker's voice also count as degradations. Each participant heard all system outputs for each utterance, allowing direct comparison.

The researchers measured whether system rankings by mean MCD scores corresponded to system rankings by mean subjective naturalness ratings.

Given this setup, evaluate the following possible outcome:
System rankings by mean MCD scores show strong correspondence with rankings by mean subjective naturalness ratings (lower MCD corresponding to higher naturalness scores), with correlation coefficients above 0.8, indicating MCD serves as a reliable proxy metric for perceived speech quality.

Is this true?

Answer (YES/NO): NO